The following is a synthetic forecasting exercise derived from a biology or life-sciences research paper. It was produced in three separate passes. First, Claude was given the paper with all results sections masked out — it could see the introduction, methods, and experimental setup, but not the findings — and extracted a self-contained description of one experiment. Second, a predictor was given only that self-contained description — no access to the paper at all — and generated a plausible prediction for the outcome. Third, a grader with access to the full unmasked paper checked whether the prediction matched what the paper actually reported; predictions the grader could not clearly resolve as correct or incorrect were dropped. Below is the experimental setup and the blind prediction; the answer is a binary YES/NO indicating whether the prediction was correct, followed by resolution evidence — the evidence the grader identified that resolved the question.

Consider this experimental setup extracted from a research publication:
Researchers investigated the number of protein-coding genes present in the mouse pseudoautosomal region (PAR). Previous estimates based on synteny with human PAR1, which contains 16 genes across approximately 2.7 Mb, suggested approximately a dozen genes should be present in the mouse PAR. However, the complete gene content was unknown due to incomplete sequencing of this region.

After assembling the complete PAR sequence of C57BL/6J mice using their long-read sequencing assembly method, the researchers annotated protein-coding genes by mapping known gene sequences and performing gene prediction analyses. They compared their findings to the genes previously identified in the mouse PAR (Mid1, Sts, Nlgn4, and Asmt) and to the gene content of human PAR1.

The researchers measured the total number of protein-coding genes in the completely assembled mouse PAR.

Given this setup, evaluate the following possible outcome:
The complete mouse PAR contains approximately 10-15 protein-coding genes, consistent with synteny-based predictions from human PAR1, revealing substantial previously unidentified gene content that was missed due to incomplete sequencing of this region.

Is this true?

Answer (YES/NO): YES